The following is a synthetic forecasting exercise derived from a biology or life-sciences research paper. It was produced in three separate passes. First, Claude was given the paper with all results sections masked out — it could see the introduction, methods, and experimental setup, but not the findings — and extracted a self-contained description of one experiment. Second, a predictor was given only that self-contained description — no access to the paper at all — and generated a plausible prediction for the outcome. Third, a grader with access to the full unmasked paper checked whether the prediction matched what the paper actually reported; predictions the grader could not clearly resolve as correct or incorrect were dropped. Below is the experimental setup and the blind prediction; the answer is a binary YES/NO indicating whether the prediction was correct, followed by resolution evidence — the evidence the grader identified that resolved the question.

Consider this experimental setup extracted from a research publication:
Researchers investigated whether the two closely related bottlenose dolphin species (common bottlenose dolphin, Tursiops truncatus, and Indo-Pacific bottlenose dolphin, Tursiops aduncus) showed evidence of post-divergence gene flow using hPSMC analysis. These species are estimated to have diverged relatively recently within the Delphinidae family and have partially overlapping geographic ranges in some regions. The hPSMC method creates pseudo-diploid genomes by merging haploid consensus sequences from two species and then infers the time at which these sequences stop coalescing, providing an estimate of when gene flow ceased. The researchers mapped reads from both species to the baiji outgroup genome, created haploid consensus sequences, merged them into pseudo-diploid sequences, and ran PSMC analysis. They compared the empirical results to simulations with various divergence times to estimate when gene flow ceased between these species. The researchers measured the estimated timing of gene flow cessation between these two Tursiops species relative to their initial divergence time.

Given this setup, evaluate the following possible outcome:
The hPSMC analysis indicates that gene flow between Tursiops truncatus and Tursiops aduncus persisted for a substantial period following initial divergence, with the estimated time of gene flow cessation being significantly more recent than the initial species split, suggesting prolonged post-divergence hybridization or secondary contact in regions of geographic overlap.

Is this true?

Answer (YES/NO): YES